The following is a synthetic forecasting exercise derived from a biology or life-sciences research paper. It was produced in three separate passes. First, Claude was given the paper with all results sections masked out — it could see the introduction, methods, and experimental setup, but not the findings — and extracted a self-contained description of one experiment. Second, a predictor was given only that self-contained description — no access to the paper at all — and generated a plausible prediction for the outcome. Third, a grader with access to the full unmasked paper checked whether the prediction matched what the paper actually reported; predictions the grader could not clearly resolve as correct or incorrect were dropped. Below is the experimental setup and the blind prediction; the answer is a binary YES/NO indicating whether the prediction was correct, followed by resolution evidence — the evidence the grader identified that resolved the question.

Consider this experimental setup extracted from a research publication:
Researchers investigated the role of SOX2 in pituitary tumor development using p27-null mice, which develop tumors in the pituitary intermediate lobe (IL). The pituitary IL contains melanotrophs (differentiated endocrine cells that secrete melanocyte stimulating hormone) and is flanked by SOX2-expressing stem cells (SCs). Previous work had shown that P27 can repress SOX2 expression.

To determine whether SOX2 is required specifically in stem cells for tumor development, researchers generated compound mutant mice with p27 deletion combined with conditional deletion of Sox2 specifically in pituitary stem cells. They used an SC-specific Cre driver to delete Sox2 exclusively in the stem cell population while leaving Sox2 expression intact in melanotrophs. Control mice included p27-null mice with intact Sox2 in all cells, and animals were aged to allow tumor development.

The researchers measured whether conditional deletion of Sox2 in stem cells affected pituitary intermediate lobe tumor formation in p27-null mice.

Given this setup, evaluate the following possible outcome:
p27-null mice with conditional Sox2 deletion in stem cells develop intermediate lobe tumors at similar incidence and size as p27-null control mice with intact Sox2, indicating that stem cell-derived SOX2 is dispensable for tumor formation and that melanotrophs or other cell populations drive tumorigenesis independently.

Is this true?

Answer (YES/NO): NO